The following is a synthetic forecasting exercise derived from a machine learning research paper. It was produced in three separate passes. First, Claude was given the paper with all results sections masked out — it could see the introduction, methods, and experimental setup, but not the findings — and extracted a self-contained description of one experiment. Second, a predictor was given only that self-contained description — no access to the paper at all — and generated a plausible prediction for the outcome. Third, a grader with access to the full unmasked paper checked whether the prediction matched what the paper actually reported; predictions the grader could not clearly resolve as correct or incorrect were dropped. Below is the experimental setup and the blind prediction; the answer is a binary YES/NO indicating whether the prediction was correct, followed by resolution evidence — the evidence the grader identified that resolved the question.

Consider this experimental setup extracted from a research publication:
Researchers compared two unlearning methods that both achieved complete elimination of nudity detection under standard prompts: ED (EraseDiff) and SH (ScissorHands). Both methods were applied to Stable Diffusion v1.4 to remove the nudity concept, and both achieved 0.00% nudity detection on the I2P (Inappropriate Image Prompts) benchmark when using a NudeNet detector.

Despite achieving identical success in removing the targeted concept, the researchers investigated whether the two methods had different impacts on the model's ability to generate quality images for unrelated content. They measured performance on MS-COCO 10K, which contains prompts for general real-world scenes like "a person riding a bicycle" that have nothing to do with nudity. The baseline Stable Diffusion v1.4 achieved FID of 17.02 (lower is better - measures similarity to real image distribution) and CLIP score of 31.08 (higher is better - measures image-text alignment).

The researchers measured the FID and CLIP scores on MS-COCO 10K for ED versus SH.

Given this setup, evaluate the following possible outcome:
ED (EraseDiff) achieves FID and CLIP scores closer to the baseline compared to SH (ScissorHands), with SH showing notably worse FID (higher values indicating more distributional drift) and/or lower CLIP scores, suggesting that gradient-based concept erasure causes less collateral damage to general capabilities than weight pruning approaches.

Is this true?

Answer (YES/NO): NO